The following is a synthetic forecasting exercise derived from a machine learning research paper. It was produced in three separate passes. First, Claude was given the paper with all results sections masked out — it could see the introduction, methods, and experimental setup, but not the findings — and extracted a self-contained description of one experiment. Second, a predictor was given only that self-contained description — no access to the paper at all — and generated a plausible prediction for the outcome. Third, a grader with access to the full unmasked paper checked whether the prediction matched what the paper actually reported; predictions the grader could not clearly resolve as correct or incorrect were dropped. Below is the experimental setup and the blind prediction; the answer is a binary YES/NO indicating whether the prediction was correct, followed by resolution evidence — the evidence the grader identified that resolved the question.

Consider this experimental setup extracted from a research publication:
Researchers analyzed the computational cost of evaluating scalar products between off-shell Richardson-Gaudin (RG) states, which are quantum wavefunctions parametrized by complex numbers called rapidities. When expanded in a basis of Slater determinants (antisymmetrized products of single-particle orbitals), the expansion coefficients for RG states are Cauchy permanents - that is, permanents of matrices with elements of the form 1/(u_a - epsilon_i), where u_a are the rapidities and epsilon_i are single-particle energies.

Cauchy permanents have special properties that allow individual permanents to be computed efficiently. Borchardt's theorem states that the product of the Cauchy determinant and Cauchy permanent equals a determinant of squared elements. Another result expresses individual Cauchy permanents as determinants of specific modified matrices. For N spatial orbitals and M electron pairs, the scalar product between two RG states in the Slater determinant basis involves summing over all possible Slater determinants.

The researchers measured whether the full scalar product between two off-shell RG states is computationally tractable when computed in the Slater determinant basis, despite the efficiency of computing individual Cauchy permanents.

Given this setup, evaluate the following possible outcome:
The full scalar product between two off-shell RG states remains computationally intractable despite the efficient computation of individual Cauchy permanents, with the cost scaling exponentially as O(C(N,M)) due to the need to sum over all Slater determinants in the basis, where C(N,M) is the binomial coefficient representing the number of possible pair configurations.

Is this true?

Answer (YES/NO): YES